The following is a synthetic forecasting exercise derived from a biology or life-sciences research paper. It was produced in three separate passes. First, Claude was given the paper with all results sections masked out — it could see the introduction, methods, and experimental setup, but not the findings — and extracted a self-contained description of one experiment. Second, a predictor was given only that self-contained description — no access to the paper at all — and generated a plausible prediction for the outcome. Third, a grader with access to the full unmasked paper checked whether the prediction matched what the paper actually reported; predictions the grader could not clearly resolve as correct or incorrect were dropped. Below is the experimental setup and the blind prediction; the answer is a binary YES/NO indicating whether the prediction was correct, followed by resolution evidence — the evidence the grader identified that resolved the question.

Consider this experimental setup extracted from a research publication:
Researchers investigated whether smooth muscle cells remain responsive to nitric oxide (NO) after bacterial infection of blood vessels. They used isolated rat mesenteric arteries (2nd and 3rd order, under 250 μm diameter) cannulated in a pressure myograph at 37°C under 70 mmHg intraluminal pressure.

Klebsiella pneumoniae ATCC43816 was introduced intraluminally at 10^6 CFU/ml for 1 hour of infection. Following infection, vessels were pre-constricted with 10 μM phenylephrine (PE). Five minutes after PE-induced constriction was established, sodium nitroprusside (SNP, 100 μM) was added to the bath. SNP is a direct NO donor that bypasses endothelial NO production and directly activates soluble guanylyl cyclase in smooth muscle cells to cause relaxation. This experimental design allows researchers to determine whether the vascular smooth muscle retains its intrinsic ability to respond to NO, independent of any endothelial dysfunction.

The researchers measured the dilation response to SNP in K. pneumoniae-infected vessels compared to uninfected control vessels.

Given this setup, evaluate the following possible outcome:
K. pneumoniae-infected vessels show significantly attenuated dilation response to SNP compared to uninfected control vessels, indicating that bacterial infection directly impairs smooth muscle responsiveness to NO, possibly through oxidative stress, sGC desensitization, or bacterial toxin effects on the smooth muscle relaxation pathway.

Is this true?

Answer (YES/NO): NO